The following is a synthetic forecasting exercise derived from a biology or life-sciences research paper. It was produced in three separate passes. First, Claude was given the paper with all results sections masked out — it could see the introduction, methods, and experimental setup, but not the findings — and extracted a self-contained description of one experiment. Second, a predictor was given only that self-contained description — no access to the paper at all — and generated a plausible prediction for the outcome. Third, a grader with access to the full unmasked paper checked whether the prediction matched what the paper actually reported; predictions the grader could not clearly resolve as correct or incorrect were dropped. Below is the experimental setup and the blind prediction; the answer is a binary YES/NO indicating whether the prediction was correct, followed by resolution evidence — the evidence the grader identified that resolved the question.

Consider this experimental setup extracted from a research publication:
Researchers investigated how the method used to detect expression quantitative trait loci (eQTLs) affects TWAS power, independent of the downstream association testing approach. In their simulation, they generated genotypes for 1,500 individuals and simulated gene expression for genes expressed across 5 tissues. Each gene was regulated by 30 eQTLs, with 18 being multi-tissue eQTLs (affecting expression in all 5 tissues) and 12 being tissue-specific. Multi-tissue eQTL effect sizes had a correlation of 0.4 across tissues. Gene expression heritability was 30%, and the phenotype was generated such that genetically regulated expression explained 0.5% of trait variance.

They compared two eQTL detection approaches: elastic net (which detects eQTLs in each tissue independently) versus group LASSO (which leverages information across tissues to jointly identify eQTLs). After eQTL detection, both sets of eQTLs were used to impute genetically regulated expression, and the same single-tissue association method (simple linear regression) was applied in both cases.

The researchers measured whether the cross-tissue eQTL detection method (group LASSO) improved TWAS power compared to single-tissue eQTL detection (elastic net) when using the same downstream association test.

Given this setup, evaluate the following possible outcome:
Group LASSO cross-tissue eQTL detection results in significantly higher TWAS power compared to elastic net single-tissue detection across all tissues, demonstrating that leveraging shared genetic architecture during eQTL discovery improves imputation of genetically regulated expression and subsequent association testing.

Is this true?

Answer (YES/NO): NO